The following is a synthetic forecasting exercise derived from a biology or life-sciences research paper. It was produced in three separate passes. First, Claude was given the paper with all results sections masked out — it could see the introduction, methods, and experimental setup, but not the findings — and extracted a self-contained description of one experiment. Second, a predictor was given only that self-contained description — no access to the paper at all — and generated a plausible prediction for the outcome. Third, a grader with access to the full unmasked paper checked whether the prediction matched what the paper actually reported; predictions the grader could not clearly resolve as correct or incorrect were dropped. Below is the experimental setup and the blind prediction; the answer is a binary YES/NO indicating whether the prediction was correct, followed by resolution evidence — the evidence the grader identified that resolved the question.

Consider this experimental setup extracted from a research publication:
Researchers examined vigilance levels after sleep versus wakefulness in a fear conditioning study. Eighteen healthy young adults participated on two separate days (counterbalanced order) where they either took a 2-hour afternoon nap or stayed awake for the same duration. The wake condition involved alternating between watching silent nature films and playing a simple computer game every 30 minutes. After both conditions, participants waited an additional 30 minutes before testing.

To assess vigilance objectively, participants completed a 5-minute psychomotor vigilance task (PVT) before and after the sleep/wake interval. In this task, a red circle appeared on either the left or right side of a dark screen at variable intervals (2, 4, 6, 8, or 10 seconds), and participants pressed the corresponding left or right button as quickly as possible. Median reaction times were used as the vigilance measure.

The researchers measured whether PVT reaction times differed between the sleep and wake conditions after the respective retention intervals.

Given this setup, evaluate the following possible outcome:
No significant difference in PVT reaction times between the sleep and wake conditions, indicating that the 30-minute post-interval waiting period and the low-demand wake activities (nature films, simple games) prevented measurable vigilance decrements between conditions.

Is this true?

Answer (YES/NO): NO